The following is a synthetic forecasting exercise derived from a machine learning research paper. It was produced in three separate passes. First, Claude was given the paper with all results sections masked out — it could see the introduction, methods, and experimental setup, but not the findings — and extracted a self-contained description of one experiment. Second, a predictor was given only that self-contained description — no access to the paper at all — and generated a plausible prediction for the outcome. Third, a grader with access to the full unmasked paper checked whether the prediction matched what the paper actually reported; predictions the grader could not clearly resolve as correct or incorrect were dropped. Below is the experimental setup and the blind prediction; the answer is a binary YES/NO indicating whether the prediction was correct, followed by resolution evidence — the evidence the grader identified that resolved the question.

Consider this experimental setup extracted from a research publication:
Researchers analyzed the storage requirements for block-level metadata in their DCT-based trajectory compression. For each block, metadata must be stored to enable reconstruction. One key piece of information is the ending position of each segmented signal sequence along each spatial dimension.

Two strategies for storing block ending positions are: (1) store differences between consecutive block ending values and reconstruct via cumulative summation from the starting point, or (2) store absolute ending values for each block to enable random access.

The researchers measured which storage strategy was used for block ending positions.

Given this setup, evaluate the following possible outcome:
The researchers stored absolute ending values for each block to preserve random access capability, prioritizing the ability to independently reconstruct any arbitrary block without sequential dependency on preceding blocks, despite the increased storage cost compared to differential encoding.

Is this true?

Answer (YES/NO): NO